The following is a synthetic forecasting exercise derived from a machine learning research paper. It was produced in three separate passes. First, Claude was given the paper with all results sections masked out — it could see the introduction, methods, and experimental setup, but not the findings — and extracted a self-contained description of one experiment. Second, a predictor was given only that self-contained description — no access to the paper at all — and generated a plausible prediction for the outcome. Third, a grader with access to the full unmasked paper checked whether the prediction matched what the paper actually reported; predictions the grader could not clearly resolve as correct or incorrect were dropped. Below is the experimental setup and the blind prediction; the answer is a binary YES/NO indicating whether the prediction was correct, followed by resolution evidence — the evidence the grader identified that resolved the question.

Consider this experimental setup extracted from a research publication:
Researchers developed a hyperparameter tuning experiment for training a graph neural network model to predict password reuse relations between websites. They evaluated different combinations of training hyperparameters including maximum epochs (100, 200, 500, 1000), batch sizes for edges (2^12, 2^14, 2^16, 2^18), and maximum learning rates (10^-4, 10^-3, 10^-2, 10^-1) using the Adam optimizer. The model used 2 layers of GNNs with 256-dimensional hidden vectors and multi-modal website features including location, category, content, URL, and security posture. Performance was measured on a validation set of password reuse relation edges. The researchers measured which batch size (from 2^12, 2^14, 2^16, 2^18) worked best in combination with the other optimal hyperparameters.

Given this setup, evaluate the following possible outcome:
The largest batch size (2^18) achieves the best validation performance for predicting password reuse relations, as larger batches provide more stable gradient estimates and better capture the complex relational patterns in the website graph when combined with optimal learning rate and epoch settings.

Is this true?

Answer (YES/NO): NO